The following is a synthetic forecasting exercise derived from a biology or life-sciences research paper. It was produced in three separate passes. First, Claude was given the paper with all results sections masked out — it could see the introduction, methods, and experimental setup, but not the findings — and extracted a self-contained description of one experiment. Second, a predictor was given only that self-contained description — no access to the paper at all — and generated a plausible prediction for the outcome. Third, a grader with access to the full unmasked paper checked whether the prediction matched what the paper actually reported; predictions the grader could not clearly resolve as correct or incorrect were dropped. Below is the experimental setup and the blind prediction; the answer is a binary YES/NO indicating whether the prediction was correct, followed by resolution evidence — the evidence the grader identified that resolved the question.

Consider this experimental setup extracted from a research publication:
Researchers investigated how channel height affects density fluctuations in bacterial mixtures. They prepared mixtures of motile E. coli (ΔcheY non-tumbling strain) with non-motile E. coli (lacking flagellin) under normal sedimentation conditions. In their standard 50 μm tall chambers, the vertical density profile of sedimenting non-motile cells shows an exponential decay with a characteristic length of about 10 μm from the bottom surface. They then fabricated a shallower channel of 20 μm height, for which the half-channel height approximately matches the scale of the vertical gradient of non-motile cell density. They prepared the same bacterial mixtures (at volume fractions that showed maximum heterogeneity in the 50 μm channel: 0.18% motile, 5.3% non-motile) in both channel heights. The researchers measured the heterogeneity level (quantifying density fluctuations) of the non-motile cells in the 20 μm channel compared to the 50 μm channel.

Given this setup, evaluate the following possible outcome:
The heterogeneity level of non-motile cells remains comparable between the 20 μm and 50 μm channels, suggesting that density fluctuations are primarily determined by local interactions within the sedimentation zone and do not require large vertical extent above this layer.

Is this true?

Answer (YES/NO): NO